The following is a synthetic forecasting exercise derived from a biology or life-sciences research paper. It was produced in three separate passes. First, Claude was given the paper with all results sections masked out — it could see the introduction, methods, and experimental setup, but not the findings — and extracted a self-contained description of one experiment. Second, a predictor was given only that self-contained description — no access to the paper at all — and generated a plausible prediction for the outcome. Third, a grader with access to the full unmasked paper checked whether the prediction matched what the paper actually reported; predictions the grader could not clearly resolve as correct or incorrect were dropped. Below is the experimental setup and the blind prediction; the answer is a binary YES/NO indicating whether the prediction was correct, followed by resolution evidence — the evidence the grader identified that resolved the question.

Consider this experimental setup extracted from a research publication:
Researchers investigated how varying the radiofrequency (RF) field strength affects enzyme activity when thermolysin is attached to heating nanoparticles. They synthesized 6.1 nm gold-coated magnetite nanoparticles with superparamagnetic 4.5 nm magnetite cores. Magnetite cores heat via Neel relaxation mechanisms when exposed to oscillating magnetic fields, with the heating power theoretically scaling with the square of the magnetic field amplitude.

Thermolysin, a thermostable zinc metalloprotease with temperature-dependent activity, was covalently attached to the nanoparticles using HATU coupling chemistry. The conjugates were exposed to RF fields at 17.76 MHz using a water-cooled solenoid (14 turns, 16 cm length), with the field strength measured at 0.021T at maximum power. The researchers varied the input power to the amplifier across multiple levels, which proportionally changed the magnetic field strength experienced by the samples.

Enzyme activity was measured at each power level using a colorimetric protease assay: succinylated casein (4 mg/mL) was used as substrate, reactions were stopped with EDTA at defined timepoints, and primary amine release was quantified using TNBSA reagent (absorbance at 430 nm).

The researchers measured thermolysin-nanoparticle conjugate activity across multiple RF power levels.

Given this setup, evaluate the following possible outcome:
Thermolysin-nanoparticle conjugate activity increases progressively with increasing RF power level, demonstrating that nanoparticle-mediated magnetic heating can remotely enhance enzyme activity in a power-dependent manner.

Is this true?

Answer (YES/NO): YES